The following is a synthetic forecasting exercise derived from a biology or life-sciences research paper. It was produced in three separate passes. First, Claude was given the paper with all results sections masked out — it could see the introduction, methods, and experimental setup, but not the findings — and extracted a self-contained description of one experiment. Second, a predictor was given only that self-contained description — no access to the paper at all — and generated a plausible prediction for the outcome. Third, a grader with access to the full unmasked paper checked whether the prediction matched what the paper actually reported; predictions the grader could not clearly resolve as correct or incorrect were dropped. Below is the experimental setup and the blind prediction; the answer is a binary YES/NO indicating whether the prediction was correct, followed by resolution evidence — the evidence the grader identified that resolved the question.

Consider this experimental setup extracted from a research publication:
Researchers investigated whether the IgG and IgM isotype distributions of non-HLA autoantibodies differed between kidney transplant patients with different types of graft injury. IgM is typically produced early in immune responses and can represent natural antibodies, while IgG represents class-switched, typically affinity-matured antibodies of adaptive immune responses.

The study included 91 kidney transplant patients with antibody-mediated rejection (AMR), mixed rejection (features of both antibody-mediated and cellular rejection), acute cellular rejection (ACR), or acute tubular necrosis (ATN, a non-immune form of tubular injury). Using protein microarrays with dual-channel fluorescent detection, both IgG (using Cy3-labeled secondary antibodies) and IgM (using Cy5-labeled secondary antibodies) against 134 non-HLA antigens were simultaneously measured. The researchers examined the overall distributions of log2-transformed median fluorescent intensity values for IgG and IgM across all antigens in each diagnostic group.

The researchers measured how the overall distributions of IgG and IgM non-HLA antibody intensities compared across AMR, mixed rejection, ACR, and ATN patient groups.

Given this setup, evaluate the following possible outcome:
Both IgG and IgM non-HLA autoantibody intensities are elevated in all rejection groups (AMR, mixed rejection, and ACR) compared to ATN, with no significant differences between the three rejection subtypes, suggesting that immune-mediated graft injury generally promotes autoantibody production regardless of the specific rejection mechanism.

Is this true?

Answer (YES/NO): NO